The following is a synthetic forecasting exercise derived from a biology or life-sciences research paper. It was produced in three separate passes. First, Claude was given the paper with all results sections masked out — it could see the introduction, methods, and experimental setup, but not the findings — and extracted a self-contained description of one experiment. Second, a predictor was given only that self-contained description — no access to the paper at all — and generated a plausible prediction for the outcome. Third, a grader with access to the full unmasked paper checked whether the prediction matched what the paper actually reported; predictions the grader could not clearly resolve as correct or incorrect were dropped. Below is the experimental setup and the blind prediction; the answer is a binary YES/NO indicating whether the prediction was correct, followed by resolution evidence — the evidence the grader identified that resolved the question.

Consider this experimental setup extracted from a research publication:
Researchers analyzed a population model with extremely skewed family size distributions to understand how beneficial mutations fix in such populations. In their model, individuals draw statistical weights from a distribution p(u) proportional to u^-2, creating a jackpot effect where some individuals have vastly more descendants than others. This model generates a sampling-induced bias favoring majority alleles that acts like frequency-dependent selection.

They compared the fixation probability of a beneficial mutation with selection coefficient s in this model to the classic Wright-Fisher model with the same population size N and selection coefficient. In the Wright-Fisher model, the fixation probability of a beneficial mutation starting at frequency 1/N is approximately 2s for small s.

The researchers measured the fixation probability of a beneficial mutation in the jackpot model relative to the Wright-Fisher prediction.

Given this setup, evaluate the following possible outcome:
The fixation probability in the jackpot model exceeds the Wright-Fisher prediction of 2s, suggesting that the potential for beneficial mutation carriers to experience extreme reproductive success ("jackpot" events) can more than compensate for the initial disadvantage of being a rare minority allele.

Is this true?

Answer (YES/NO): NO